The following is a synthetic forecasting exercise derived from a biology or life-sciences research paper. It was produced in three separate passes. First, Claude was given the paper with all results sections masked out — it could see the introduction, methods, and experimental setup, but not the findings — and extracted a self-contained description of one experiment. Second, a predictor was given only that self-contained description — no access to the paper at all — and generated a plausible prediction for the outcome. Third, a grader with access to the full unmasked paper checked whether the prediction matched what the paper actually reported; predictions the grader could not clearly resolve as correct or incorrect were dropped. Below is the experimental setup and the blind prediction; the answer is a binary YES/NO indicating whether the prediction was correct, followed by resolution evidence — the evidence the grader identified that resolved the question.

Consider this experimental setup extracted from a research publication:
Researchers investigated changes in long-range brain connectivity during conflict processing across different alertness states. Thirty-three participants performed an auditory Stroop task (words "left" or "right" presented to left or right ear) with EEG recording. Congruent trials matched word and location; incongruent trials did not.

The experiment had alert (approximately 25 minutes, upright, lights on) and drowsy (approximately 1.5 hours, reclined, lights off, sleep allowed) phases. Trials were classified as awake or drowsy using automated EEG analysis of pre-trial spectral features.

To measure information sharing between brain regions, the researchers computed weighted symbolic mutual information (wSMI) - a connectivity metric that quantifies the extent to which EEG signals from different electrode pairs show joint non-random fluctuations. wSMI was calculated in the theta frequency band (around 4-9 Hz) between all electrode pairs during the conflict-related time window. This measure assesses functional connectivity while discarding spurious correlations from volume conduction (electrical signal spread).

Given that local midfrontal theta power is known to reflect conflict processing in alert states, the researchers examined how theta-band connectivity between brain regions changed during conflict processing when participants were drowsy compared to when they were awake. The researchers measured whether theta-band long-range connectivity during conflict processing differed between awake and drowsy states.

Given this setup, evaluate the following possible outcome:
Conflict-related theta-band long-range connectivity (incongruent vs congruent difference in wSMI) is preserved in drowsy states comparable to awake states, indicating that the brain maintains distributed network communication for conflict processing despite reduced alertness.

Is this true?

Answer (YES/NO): NO